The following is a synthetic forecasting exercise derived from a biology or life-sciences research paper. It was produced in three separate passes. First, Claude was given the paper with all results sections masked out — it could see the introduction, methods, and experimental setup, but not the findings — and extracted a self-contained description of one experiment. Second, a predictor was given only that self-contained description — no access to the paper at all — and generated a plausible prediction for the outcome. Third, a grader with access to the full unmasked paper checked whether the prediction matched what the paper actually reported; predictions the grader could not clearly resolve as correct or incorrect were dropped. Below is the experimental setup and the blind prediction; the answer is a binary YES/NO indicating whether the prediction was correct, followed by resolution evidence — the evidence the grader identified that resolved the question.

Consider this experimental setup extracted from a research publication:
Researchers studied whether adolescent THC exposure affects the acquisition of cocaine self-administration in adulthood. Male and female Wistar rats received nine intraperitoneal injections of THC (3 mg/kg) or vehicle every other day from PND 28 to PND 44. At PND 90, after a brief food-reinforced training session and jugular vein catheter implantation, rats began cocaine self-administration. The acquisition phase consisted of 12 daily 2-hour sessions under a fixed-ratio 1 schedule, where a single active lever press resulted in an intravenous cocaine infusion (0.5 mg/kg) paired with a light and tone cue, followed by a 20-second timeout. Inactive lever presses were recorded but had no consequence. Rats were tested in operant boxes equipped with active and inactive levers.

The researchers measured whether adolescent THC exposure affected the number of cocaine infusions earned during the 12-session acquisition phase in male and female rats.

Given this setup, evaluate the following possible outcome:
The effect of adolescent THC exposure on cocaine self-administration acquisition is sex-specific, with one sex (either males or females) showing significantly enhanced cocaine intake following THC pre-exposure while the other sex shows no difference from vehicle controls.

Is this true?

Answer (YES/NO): NO